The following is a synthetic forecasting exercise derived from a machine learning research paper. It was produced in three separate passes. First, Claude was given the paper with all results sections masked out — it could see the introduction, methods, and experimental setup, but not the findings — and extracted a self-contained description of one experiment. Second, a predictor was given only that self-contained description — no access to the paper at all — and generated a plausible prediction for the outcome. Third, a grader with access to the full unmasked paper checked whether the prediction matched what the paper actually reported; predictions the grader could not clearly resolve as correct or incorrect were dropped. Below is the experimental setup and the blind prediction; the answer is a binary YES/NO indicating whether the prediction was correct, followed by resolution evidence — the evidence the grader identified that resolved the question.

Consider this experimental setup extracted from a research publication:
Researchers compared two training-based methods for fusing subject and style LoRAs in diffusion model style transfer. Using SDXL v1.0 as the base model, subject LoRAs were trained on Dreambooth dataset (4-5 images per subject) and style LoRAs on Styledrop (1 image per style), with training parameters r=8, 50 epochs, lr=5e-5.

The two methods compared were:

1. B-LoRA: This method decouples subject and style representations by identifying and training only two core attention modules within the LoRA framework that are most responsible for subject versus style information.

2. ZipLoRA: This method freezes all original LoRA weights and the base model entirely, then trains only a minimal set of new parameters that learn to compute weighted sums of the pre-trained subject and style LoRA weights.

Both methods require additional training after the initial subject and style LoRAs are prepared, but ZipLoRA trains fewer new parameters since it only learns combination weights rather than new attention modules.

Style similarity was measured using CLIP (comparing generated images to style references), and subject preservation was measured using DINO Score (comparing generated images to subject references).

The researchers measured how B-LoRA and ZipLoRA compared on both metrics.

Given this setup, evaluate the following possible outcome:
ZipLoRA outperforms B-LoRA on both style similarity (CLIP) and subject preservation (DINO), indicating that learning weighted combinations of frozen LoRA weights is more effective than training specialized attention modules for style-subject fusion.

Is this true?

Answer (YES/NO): YES